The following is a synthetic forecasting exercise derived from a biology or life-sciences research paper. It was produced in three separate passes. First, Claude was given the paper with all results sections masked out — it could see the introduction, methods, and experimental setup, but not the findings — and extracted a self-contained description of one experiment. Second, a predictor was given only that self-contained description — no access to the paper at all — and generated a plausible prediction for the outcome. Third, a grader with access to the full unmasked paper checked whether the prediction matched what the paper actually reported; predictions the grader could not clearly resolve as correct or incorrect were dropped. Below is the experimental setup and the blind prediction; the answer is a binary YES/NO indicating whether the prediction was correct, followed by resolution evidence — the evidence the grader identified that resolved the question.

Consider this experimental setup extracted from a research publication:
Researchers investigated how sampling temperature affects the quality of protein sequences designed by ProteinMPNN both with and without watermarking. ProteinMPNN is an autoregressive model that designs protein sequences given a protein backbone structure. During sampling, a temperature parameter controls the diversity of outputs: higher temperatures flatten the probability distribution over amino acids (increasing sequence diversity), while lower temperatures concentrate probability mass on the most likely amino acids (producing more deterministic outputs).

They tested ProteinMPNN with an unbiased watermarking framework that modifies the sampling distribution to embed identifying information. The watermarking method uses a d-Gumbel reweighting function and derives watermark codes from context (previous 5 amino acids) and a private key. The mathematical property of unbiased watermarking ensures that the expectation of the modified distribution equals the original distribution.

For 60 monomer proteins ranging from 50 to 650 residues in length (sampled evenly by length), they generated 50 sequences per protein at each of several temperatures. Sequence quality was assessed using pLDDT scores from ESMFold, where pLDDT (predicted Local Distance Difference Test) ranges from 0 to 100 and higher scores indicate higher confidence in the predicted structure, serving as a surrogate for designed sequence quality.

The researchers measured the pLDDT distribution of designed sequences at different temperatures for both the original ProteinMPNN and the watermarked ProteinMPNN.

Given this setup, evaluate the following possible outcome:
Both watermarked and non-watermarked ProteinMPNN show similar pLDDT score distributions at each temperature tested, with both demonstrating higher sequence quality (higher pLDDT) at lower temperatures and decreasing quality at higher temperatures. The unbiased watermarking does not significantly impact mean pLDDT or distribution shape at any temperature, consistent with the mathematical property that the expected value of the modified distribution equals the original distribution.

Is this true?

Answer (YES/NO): YES